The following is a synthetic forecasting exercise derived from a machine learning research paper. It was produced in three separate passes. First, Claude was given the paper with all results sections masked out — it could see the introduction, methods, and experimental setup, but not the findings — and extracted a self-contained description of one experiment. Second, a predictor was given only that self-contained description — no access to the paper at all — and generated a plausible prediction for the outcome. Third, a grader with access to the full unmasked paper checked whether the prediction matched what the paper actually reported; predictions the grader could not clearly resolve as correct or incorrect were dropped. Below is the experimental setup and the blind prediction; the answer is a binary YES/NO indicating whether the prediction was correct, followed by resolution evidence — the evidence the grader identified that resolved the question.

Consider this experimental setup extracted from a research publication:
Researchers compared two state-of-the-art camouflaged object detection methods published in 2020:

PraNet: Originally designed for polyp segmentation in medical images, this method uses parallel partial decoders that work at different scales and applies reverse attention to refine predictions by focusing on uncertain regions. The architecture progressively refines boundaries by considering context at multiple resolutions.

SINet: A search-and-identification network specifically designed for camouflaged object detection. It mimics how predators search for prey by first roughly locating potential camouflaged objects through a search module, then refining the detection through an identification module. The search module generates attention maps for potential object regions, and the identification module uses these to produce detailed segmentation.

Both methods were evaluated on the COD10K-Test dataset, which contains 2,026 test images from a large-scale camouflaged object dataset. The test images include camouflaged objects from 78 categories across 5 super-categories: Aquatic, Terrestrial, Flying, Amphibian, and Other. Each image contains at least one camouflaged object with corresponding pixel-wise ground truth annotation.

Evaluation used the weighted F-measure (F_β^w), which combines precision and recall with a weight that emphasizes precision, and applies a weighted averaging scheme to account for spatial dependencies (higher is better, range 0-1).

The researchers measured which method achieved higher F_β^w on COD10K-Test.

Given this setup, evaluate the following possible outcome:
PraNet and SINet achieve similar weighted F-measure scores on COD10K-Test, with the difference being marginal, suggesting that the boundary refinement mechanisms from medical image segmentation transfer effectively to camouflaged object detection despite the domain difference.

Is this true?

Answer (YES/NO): NO